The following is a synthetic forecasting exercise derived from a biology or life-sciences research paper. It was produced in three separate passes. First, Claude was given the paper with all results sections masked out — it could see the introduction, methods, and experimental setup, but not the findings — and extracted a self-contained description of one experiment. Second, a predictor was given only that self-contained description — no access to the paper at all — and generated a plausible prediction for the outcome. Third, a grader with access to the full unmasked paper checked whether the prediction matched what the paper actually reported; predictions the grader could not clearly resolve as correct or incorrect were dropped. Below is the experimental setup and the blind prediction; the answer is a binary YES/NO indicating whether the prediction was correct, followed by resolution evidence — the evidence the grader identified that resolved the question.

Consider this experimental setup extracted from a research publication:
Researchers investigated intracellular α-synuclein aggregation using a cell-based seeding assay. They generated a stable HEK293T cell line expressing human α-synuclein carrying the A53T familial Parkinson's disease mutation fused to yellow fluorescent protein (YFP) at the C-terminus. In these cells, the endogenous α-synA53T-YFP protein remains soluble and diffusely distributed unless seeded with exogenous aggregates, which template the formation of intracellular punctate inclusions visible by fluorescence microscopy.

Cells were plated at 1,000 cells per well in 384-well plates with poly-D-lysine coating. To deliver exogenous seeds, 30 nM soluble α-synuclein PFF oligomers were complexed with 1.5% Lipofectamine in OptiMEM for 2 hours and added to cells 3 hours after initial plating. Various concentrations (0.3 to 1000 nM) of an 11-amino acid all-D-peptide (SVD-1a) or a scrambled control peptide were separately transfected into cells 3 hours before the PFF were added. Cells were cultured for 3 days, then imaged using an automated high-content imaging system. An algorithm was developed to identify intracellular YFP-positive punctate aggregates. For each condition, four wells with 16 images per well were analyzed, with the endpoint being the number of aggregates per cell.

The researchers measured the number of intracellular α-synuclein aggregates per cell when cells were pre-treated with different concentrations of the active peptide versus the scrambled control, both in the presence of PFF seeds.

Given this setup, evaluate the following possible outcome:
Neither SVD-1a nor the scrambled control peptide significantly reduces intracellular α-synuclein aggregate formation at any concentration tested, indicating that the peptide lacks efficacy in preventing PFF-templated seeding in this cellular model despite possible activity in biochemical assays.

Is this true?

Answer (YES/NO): NO